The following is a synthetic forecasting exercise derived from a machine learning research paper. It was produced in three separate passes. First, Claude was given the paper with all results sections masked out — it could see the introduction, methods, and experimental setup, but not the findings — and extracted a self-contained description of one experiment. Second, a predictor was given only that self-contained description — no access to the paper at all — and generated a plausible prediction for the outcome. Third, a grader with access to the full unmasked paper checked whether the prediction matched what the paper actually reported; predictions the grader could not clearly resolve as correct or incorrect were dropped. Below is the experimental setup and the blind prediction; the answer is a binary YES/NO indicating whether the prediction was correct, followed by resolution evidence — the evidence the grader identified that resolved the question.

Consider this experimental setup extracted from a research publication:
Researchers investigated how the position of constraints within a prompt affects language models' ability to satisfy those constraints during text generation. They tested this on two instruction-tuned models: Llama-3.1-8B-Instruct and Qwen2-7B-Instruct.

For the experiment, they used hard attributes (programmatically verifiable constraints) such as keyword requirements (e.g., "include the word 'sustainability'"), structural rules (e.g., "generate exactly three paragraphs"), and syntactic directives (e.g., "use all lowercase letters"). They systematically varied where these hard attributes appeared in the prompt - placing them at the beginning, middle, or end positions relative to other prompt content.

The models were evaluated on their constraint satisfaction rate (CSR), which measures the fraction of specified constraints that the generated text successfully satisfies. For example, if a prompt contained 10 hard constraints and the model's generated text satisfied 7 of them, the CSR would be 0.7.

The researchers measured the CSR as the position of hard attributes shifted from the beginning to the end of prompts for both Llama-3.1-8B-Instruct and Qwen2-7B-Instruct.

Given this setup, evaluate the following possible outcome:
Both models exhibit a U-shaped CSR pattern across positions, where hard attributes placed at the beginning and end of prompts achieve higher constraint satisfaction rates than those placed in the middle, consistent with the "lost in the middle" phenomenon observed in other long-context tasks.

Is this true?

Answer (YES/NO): NO